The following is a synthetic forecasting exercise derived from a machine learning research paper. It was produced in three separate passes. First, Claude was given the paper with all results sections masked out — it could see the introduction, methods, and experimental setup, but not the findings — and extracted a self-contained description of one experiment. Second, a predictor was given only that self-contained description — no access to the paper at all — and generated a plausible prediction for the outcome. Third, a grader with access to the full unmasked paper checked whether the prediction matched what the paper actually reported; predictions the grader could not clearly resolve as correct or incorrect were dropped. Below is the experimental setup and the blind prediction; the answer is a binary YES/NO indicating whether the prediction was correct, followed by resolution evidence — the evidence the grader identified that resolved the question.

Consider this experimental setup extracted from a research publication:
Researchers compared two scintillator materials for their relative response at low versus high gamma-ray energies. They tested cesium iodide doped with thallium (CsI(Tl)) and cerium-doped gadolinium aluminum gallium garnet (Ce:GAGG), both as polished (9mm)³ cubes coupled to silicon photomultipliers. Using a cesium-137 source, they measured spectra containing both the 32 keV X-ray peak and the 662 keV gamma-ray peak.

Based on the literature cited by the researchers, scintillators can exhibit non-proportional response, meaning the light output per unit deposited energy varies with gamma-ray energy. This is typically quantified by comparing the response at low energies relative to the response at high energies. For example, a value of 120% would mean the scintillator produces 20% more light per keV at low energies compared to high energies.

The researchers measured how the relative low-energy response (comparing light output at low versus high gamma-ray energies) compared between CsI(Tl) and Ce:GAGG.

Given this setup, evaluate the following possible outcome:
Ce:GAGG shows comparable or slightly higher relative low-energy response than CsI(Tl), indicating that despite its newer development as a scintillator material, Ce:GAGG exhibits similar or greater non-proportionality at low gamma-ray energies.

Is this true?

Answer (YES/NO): NO